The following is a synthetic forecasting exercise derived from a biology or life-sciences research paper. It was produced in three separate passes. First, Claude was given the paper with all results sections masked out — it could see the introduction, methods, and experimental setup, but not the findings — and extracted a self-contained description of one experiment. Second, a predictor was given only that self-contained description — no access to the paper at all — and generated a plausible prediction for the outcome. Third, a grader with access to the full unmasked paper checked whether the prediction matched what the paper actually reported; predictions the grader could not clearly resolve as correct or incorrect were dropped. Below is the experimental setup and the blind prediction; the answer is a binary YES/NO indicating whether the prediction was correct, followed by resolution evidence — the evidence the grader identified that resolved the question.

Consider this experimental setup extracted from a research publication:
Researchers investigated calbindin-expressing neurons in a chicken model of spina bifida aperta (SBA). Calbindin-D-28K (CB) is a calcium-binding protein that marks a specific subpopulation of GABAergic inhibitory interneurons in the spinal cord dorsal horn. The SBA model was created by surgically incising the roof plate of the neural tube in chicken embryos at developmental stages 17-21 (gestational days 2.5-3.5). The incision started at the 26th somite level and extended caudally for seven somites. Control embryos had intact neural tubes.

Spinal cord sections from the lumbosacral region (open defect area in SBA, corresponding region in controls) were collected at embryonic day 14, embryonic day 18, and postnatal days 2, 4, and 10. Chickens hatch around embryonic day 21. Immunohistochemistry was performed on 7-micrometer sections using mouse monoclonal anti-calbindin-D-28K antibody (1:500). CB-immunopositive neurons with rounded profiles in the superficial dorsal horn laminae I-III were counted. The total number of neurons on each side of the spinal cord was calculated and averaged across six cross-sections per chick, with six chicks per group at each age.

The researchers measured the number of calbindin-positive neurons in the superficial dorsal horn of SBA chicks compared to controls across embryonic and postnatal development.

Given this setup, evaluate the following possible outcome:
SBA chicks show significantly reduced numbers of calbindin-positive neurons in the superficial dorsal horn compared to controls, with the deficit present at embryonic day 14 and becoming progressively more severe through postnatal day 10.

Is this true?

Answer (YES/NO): NO